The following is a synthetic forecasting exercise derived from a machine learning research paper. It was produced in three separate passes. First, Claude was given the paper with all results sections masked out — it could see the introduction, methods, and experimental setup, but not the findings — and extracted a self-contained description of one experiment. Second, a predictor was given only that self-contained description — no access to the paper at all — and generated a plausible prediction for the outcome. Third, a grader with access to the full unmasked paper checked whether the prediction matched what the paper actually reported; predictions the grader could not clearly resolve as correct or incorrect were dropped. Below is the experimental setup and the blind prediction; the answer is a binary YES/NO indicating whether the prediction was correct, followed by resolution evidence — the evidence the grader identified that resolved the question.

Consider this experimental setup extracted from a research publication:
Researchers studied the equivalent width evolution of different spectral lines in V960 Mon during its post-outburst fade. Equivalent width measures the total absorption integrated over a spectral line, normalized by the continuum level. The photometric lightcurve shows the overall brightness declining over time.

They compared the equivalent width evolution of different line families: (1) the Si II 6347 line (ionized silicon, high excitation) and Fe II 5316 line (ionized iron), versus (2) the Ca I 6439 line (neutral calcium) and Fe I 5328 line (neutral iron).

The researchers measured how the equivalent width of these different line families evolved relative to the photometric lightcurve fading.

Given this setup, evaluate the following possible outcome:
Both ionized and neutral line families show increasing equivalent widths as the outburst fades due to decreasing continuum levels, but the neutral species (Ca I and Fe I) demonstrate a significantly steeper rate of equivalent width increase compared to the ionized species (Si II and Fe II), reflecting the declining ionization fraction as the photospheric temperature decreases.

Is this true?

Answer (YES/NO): NO